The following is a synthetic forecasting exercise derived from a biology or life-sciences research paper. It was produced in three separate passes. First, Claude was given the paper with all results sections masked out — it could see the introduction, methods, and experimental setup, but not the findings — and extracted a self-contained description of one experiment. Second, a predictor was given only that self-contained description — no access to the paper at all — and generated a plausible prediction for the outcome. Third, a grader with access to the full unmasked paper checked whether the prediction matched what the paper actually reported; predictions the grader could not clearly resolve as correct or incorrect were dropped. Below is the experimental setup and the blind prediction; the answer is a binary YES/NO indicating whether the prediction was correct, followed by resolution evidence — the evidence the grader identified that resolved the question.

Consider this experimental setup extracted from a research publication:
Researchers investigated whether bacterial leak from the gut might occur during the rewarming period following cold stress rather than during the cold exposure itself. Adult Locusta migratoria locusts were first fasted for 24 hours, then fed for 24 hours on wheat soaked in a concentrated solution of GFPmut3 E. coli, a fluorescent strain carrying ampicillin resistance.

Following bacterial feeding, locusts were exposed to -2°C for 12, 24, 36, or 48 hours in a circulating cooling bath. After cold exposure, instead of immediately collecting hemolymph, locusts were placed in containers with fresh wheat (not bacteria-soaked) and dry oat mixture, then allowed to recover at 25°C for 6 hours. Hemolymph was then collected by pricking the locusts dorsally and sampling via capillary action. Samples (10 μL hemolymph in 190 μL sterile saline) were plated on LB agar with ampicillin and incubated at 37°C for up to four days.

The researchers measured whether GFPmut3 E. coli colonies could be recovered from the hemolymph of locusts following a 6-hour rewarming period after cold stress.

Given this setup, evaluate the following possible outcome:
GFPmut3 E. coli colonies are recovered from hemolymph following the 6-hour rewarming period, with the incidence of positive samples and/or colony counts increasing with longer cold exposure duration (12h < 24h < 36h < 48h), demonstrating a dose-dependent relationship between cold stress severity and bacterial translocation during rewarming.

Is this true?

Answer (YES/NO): NO